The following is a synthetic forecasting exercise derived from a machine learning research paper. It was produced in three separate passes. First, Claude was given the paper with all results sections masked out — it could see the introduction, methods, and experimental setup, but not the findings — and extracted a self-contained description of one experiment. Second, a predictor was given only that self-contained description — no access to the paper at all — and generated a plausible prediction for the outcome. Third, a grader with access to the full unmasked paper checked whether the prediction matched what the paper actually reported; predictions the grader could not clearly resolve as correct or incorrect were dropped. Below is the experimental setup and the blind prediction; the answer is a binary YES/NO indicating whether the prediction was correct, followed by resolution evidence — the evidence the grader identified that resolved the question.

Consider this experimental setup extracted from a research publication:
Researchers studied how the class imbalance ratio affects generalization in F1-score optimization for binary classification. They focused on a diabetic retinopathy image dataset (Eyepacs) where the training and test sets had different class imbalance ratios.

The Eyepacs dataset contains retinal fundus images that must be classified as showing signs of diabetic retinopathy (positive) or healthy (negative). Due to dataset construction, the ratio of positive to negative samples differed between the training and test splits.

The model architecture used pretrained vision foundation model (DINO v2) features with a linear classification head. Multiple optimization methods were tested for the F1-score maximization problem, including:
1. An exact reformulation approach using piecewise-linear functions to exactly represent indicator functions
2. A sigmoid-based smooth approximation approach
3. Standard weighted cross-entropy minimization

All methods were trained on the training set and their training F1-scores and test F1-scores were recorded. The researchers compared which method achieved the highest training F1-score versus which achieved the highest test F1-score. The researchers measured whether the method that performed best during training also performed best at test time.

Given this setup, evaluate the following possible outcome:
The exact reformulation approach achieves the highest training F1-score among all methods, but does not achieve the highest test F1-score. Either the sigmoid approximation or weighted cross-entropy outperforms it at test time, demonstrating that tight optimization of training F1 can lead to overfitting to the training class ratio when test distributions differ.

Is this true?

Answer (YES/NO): YES